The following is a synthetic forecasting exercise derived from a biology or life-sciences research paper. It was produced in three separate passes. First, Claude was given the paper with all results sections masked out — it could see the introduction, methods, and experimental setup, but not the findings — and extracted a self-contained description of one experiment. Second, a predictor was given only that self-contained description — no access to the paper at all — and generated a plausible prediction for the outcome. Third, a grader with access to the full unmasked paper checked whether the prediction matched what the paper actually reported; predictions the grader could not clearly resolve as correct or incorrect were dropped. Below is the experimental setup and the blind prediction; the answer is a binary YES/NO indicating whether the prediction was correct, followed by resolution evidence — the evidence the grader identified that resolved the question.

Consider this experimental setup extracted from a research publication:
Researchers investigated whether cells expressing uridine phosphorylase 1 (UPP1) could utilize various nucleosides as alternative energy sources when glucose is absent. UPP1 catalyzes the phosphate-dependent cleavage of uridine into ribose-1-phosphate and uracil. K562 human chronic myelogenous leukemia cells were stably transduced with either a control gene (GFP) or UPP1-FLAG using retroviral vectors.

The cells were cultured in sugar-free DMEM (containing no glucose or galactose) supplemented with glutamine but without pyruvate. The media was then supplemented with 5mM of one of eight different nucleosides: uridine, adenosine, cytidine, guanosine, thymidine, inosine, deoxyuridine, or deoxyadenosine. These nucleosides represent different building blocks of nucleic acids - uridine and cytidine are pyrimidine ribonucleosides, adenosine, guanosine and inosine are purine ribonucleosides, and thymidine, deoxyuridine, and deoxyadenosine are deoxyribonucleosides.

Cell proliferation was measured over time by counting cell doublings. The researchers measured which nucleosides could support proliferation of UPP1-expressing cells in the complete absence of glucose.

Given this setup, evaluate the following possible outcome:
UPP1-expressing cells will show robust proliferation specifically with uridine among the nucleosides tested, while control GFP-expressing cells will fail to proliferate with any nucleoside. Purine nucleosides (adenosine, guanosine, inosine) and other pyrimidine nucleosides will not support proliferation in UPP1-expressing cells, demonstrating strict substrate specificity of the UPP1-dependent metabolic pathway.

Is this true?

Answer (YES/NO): YES